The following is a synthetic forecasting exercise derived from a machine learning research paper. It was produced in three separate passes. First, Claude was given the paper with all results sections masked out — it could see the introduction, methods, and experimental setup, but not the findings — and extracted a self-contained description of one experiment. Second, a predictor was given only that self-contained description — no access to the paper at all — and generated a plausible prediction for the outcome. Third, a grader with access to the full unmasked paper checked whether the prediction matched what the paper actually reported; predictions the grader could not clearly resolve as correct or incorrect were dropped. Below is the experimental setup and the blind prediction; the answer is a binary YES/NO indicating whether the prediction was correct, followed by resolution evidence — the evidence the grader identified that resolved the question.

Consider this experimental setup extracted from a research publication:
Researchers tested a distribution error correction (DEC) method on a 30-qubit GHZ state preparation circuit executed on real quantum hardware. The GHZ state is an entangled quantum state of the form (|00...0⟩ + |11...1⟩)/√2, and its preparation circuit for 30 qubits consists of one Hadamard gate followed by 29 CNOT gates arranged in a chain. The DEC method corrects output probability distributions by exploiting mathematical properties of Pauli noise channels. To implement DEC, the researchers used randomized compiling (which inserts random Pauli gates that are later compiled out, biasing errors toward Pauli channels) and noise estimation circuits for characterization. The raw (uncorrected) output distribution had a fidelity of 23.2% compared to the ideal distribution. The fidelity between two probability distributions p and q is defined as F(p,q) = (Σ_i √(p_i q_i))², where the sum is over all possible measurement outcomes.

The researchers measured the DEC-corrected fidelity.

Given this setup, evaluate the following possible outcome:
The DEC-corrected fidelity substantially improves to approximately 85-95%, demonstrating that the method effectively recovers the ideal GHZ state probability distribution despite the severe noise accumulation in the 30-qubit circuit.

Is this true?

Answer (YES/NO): NO